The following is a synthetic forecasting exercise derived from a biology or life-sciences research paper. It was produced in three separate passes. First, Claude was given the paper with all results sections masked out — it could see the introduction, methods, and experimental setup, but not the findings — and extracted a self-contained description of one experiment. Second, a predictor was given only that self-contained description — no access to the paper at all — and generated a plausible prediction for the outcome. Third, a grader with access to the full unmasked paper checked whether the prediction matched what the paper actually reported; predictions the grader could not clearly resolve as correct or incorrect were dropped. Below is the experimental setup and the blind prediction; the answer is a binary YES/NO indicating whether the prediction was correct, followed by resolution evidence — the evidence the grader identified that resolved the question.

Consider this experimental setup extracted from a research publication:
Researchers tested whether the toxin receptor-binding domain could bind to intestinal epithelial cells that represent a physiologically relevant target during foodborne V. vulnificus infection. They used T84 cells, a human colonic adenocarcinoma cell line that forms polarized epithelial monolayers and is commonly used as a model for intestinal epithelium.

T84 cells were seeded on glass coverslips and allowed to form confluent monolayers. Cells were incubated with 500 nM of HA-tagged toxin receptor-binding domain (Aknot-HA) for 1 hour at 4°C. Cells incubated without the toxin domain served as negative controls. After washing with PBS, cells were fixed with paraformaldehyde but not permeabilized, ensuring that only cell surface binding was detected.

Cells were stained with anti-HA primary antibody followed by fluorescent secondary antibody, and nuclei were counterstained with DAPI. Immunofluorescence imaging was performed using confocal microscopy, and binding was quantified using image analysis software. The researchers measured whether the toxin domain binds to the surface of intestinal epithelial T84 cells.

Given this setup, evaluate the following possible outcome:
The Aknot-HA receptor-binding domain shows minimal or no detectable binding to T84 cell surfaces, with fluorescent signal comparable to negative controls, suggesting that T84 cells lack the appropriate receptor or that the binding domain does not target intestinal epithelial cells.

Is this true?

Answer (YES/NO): NO